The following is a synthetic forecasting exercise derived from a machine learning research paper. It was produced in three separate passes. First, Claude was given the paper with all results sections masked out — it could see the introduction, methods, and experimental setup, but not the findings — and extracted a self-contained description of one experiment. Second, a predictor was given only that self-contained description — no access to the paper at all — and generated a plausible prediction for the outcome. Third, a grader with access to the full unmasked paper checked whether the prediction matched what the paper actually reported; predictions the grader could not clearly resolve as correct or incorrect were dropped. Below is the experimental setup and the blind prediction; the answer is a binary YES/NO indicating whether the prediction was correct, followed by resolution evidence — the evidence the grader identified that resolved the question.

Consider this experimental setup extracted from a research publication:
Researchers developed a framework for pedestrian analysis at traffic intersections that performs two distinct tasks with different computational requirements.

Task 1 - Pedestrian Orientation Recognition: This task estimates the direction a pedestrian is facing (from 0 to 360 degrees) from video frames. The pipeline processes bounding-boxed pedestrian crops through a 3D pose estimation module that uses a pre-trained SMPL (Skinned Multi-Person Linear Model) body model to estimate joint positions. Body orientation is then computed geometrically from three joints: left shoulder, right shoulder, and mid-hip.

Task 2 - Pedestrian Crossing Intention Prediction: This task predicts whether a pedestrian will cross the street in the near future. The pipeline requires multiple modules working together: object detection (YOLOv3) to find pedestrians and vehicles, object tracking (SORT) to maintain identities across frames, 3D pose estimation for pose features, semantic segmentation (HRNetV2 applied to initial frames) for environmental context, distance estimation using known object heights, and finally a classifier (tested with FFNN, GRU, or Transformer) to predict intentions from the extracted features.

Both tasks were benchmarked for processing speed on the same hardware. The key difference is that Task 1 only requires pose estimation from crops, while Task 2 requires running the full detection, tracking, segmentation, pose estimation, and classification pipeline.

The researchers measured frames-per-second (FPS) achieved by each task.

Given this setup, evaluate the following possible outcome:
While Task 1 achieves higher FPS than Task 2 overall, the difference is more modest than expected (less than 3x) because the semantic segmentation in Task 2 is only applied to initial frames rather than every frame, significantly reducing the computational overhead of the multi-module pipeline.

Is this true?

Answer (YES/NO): YES